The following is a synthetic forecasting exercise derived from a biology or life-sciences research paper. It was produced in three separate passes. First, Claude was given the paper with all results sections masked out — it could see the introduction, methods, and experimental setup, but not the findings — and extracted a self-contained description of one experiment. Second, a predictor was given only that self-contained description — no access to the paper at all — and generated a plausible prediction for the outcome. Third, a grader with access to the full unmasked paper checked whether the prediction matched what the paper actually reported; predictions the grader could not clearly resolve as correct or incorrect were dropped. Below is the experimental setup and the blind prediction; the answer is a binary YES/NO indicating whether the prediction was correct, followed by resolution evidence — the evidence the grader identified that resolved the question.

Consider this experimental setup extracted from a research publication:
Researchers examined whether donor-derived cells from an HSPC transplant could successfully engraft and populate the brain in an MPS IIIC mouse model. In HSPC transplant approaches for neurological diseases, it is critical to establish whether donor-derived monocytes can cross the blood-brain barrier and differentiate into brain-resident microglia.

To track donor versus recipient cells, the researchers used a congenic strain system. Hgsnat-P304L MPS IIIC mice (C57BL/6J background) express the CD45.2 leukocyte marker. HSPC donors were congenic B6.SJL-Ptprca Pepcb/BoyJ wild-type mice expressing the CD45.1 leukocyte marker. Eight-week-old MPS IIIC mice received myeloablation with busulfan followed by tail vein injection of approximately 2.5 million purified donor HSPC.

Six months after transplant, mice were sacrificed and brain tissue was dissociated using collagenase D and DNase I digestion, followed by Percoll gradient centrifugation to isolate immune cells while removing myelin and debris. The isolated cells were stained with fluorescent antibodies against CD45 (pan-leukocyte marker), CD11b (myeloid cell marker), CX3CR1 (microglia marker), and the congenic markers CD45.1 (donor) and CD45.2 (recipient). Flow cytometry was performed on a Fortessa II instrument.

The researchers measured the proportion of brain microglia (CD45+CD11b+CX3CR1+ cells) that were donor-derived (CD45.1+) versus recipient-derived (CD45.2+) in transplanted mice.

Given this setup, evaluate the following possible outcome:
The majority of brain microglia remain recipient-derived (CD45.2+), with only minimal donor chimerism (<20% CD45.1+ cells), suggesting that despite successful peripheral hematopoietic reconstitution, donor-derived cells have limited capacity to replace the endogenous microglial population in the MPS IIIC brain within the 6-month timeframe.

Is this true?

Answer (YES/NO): NO